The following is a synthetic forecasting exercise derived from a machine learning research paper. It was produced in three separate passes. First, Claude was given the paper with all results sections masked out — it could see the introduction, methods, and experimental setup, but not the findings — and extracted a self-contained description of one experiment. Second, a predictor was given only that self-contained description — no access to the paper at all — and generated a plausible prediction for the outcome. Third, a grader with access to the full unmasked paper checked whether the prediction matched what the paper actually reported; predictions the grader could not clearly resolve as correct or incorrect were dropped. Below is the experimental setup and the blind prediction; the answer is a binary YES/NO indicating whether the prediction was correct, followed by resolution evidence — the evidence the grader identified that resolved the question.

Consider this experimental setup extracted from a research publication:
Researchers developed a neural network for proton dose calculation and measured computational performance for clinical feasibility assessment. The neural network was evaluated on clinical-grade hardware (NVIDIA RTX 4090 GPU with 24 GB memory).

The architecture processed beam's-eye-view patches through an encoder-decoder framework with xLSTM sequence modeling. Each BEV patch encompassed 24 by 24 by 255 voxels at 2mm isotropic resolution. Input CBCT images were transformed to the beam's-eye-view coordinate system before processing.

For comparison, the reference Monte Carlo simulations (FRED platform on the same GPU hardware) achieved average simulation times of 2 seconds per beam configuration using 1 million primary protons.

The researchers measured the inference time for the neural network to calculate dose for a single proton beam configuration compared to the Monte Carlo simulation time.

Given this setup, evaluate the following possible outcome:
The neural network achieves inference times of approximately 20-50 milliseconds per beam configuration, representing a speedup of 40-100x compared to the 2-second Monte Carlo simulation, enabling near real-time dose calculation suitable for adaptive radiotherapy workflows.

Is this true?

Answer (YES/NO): NO